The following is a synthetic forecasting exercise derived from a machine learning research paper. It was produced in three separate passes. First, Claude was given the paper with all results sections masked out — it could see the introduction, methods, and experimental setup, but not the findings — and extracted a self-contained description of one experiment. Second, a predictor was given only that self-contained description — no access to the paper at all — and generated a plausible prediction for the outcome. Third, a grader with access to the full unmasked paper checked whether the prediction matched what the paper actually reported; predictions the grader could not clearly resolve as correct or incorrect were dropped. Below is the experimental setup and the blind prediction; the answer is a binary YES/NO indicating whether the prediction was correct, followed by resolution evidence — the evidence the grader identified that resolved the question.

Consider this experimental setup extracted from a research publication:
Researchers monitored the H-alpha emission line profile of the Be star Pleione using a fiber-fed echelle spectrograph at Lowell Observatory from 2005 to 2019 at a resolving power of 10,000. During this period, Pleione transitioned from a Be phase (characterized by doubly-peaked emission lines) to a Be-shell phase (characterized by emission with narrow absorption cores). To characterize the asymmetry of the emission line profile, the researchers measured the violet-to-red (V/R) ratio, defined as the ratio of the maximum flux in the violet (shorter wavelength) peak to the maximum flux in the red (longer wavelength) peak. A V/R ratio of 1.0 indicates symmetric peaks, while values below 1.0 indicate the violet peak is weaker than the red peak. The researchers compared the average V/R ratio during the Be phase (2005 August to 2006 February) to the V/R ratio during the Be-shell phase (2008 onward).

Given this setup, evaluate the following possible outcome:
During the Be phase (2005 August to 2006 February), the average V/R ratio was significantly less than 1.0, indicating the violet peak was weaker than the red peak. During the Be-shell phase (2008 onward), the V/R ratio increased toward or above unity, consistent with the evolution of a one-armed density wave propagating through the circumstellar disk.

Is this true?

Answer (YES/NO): NO